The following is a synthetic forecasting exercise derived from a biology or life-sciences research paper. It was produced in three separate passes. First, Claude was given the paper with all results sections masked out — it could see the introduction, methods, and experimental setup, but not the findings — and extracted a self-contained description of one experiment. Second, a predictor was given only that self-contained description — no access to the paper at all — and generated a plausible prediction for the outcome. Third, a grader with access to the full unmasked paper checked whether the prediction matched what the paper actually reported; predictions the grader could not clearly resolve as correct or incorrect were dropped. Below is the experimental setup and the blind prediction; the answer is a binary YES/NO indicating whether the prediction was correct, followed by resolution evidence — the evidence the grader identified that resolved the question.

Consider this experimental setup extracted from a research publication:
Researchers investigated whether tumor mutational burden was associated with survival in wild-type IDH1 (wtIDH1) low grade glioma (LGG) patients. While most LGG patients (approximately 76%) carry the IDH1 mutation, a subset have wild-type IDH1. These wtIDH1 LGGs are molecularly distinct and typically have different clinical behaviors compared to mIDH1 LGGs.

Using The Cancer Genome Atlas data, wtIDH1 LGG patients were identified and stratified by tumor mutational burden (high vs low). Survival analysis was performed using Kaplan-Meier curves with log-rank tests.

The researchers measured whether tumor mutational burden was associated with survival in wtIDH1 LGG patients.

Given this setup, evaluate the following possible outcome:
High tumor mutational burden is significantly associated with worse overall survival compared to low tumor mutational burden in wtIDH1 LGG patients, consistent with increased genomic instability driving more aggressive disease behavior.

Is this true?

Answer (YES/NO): NO